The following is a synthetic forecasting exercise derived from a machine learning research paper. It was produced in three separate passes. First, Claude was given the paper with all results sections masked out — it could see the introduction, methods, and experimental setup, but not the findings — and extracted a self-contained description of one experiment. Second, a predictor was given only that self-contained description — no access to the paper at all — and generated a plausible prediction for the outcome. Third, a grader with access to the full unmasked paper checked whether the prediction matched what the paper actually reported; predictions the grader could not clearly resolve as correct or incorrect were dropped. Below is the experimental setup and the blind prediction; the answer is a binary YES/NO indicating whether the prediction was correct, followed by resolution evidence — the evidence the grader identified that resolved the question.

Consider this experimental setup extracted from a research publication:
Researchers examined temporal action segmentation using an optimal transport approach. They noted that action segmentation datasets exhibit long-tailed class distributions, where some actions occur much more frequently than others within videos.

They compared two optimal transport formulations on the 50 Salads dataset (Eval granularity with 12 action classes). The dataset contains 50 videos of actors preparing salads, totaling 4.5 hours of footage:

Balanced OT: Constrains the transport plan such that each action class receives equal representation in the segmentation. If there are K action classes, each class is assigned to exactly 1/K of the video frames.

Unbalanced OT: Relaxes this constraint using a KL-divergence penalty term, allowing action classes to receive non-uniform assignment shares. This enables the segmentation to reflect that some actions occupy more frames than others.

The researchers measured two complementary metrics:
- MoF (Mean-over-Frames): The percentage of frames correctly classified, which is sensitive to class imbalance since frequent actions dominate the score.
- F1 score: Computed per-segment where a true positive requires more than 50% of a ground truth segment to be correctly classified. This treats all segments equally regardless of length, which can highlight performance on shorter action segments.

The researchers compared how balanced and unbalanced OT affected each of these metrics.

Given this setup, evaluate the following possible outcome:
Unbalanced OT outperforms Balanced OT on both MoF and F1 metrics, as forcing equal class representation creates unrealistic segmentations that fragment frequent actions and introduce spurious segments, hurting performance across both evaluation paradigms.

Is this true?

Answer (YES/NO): YES